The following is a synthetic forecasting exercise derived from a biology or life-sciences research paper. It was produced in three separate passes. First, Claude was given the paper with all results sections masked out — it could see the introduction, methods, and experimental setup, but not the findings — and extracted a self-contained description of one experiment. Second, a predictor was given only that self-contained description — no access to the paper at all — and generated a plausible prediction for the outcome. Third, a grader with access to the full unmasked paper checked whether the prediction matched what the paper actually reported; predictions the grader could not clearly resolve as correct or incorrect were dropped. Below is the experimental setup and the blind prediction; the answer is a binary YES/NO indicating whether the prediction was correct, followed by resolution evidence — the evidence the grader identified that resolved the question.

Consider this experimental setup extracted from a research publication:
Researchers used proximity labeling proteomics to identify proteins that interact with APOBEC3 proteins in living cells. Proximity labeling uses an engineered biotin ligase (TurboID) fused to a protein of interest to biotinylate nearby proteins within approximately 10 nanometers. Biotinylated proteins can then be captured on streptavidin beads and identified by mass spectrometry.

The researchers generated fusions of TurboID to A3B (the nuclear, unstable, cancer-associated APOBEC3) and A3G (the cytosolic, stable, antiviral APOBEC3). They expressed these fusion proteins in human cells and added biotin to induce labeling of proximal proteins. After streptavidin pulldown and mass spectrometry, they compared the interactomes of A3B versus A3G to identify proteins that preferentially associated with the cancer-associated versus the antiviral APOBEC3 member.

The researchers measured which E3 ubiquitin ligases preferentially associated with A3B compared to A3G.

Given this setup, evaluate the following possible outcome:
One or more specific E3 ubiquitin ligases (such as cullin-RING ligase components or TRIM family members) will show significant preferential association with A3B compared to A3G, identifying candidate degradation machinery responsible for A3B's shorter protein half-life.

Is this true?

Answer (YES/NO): YES